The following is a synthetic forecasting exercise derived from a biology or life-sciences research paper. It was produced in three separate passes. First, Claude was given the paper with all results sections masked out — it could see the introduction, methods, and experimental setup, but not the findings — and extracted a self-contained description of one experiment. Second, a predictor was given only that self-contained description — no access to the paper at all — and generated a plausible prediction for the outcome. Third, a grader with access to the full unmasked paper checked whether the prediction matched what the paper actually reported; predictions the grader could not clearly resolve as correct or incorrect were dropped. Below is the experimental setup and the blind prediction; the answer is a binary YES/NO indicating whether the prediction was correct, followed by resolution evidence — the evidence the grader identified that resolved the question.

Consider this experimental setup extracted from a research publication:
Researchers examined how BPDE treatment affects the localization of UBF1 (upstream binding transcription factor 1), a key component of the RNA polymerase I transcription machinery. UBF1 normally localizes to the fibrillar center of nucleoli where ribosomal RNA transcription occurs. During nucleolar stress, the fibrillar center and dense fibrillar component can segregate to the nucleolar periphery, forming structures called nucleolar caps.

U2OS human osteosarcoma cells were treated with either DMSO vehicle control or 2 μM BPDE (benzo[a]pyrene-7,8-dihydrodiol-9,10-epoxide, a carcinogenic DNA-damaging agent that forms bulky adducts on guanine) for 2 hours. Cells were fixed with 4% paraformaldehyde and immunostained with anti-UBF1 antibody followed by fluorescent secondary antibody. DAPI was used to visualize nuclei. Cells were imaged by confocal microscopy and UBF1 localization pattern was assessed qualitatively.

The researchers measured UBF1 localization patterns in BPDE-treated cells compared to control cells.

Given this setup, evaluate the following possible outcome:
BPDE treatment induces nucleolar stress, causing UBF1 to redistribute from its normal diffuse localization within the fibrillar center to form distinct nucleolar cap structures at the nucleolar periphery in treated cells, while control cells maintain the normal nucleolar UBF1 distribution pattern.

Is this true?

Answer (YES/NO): YES